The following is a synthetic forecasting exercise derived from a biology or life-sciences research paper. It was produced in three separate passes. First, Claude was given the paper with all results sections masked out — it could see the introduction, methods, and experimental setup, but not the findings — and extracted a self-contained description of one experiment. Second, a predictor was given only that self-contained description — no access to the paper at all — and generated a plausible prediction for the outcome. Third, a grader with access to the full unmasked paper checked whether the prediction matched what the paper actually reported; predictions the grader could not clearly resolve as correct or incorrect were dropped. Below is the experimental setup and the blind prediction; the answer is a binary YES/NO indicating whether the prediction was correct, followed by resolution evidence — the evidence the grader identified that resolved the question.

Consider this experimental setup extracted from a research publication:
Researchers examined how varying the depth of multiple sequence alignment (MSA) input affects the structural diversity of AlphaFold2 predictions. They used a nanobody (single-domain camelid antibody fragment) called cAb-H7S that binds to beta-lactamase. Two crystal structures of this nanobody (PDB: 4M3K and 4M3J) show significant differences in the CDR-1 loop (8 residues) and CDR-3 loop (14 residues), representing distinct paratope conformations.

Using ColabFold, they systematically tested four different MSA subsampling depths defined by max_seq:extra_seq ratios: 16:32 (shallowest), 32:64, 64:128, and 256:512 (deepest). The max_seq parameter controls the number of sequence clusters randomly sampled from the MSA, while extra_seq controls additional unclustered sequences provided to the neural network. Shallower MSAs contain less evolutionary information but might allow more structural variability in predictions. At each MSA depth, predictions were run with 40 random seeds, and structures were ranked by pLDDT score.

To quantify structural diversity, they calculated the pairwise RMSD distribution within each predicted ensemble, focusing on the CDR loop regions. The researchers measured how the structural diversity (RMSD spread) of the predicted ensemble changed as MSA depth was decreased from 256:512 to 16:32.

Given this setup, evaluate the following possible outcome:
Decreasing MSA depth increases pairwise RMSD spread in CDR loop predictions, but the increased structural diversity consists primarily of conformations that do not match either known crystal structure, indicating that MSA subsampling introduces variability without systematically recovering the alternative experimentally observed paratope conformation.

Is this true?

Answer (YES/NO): NO